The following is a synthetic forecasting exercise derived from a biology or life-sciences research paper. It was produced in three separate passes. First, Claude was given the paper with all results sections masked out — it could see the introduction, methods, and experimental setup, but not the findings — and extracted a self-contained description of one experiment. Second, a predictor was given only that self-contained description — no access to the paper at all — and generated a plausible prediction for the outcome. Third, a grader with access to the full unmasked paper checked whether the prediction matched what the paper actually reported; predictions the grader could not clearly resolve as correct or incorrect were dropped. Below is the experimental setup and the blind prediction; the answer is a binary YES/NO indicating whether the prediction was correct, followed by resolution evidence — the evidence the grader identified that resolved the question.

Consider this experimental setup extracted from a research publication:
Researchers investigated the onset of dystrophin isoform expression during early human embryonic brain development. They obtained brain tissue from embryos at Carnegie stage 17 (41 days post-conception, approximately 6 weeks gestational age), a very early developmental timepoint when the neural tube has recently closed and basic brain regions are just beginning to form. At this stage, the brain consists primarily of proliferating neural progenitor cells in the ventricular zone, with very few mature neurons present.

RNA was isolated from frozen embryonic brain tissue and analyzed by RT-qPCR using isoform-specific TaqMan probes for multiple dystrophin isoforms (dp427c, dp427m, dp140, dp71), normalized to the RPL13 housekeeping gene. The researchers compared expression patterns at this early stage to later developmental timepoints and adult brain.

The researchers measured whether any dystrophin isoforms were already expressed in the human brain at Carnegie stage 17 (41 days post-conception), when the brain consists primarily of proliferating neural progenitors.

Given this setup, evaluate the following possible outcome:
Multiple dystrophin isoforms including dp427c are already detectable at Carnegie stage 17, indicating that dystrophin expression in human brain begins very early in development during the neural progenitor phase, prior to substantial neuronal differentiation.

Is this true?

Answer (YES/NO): YES